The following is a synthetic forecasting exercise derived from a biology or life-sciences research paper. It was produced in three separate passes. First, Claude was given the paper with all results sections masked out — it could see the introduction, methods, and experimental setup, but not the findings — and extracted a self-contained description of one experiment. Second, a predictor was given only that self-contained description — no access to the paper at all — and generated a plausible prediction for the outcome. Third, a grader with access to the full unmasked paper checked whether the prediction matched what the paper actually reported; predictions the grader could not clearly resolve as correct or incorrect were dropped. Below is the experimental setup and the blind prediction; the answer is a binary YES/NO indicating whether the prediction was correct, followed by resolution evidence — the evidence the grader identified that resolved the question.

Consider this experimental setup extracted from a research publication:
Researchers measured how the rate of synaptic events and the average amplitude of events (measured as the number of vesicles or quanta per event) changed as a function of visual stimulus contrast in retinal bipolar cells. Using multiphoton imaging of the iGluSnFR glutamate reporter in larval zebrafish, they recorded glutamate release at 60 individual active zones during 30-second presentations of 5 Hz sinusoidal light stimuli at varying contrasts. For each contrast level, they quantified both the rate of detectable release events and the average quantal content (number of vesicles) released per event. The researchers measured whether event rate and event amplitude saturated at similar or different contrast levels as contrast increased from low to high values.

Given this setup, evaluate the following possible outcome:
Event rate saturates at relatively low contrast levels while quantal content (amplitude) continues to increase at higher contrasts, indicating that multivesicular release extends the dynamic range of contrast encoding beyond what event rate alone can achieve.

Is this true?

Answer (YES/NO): YES